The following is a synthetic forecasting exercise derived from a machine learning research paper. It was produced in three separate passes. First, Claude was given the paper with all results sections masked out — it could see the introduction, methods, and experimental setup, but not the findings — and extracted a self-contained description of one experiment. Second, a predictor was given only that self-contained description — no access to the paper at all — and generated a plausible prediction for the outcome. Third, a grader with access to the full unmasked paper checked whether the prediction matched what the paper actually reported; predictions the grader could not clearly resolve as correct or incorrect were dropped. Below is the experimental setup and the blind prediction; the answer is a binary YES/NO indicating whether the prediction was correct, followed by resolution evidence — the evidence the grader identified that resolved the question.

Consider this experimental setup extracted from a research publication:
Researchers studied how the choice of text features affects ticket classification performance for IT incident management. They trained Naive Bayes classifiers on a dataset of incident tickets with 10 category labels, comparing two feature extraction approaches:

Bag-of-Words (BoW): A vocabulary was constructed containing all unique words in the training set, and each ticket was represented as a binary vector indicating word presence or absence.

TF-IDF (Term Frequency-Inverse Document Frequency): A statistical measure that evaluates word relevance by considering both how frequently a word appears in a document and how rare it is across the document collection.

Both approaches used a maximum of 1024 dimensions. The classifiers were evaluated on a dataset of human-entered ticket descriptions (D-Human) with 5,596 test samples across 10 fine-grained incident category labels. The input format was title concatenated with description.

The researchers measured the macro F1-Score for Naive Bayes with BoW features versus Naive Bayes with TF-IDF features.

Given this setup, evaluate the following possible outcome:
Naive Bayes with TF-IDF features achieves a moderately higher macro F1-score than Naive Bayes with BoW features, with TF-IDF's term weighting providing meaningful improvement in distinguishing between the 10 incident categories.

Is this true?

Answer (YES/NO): YES